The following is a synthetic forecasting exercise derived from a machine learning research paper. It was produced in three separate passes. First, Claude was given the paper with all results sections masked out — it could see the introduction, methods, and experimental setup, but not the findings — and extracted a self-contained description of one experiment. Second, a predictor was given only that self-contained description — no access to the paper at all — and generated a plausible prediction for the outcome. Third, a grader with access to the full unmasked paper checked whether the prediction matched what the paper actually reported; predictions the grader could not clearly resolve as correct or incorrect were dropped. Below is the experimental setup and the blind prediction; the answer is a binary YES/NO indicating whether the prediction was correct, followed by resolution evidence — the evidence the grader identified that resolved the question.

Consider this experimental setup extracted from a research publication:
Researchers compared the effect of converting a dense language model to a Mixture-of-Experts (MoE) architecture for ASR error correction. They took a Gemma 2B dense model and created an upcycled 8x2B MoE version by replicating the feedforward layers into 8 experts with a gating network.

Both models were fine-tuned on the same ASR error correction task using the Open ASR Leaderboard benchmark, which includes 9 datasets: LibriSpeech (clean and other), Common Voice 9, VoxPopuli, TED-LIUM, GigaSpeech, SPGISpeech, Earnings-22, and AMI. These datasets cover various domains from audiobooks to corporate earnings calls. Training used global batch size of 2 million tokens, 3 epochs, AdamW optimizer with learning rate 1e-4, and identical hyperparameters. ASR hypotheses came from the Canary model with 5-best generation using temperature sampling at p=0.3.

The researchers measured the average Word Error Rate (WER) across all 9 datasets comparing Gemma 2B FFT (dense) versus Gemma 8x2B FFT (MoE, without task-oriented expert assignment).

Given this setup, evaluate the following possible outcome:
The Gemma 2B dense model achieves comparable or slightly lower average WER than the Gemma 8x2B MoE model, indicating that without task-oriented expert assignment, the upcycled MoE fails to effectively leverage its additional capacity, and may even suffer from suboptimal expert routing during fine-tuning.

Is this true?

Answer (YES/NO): NO